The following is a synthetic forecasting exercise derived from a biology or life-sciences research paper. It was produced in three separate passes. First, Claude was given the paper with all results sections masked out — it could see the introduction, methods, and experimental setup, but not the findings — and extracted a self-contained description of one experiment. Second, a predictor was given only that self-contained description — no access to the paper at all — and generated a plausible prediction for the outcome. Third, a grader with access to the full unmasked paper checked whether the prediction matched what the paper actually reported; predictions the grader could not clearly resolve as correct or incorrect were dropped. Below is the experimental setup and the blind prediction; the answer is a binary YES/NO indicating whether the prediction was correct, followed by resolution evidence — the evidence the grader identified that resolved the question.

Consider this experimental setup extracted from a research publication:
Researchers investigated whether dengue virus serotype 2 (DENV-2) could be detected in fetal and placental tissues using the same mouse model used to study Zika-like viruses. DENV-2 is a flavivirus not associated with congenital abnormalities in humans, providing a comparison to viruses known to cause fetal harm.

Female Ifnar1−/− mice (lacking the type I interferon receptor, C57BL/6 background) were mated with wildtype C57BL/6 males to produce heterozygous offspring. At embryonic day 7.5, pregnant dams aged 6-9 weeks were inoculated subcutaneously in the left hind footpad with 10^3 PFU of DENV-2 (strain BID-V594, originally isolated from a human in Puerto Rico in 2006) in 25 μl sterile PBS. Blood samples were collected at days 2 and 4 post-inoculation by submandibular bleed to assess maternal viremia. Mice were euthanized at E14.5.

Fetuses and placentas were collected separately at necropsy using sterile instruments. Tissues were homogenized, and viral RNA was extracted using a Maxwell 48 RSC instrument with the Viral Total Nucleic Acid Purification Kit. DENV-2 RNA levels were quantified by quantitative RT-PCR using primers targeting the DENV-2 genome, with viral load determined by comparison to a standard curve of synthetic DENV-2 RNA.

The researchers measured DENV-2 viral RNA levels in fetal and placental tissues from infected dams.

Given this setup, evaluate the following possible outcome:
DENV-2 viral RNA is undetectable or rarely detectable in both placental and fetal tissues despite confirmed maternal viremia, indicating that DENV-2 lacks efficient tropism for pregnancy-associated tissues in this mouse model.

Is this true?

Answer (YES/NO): YES